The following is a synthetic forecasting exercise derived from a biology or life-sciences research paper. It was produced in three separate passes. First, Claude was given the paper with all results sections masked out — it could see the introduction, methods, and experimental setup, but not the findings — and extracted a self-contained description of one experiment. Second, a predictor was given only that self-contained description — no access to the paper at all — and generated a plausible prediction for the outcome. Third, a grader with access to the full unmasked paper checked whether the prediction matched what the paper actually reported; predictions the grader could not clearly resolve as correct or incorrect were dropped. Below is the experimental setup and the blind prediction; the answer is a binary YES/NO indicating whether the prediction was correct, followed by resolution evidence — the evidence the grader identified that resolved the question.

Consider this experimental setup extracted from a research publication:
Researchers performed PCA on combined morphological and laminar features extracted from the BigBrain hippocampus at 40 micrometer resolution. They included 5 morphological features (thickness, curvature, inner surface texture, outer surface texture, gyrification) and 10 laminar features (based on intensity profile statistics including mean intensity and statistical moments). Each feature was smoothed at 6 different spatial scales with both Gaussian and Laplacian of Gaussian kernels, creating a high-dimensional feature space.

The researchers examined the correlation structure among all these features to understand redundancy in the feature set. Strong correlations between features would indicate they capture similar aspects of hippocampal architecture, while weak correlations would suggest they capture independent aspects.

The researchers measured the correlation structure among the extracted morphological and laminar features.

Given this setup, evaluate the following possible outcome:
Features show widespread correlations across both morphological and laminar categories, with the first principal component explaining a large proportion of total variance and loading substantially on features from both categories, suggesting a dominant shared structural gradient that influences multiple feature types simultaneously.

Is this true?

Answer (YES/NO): NO